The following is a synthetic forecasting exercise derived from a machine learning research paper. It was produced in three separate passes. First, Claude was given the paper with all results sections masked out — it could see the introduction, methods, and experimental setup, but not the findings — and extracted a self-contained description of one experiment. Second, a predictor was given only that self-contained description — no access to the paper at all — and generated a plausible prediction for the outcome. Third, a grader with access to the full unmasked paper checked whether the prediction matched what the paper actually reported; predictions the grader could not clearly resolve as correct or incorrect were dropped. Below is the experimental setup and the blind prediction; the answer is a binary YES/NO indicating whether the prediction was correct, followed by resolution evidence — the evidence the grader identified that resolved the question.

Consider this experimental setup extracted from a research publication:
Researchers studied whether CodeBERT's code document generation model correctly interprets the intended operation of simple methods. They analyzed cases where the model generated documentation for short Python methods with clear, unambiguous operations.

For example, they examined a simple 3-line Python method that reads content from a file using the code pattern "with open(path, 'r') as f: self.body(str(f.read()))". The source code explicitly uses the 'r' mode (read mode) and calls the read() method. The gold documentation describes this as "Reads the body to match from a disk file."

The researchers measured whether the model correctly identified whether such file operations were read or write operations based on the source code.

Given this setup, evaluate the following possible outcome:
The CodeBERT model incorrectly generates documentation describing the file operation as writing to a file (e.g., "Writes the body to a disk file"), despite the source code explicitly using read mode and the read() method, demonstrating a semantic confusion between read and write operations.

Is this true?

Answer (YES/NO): YES